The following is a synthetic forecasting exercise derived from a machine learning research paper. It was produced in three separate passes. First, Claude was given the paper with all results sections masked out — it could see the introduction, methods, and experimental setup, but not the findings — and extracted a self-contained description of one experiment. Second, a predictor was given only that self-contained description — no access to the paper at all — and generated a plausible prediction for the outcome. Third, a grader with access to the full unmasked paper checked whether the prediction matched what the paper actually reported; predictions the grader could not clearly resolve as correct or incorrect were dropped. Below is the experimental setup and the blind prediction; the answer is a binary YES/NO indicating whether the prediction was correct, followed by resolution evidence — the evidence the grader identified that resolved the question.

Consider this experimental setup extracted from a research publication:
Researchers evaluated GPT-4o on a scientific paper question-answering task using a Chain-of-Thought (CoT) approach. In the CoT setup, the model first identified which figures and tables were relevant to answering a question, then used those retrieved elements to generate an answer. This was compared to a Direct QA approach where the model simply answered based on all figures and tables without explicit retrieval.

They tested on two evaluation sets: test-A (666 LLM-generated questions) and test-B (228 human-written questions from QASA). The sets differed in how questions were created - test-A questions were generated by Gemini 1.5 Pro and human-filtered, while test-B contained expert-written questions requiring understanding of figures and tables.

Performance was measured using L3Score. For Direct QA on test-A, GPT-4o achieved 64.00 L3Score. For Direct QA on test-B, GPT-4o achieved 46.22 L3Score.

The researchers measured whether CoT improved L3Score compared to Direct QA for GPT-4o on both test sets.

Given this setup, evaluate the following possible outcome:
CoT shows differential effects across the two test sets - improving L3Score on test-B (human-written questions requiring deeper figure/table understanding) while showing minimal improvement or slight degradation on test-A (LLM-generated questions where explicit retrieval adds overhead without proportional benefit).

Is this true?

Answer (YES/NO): NO